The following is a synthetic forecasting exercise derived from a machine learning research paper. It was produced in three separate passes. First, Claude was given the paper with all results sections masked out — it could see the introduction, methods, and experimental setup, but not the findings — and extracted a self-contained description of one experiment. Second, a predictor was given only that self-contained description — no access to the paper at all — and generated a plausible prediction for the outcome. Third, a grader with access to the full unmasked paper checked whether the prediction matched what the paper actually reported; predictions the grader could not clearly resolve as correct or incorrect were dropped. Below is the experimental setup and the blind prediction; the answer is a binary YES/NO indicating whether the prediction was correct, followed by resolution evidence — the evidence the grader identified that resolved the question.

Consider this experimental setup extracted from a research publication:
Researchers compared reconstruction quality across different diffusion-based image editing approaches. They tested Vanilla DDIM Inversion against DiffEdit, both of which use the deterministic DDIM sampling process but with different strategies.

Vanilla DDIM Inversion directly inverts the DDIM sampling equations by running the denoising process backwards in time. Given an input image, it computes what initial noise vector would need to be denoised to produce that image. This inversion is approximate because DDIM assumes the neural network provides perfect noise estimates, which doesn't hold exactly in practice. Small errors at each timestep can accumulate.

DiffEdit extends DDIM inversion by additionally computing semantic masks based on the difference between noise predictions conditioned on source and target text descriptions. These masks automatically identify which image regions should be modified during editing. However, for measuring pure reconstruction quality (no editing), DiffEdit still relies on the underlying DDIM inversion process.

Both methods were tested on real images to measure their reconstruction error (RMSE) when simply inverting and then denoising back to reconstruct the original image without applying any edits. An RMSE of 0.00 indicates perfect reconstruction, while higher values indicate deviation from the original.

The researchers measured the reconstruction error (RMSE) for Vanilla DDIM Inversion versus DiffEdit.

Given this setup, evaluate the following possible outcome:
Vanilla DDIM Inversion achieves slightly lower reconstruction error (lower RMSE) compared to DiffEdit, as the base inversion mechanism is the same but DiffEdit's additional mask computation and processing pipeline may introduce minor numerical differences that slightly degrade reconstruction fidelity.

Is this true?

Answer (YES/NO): NO